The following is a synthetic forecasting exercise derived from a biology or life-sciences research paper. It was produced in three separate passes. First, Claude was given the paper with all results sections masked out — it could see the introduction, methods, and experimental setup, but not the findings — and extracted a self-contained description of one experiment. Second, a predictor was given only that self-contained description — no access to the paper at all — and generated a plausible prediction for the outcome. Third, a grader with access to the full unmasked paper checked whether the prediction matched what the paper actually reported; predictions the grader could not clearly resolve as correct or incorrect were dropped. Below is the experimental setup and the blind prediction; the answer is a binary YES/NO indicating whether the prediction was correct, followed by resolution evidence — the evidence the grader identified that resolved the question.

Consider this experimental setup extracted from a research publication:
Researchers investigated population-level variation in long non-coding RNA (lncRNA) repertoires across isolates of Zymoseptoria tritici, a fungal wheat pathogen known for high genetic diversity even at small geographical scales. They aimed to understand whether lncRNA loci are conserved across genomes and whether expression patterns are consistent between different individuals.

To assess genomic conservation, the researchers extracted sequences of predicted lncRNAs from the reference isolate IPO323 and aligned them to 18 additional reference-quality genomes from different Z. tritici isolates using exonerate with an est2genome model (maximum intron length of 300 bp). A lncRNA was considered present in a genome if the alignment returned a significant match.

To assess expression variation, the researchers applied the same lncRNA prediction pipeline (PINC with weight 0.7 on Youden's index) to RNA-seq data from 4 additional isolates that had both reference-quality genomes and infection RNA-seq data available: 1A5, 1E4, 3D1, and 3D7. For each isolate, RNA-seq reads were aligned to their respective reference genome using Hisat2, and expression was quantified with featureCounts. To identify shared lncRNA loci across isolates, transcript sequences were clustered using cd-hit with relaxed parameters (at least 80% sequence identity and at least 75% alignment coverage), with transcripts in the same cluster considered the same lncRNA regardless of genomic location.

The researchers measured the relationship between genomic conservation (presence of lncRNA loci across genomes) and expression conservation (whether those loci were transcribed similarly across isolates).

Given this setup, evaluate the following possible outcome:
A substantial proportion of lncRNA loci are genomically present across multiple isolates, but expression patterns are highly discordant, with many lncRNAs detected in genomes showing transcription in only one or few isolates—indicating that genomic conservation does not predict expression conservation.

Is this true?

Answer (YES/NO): YES